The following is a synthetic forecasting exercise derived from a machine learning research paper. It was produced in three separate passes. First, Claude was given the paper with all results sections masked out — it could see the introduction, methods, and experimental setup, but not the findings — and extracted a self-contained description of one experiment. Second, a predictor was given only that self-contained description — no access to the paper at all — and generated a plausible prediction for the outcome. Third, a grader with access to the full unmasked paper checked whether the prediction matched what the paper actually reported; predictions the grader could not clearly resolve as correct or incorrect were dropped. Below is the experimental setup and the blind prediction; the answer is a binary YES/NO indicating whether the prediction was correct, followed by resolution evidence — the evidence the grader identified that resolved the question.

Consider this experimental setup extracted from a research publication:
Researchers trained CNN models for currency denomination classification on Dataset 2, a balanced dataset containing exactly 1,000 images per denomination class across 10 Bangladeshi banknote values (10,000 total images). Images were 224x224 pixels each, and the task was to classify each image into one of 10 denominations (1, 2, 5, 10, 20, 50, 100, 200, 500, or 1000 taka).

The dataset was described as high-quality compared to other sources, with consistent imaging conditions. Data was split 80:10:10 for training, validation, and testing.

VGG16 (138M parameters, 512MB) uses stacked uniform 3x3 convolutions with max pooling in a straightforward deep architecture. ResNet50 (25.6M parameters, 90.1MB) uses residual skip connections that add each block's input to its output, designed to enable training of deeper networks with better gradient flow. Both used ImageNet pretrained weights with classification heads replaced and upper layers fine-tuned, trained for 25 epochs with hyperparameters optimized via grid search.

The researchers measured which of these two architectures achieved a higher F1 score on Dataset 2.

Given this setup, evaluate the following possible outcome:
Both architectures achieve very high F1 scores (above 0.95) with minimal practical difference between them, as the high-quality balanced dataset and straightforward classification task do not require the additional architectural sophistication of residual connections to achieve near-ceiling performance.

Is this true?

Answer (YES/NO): NO